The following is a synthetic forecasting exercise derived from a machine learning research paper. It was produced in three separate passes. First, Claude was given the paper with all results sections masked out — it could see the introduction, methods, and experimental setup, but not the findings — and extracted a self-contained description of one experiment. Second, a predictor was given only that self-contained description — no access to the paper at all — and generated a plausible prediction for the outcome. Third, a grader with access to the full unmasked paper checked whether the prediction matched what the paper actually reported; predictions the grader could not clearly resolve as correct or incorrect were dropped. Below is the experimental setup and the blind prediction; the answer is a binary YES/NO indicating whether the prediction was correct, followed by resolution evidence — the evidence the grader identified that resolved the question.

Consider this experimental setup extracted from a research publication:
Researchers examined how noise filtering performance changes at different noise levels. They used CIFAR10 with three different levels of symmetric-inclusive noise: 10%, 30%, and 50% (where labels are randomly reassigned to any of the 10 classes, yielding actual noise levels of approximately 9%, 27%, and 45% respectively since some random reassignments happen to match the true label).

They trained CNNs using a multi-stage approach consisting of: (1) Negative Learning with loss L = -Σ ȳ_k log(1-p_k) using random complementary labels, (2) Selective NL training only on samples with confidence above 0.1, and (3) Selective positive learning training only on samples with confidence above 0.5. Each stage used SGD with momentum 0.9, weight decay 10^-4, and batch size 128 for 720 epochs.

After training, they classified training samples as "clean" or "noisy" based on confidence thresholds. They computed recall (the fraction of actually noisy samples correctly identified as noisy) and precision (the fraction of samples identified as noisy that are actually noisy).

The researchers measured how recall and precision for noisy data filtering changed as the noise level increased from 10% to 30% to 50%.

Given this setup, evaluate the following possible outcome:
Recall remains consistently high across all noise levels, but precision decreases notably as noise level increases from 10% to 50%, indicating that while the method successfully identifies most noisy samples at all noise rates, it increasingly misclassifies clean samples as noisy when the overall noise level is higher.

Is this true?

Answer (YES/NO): NO